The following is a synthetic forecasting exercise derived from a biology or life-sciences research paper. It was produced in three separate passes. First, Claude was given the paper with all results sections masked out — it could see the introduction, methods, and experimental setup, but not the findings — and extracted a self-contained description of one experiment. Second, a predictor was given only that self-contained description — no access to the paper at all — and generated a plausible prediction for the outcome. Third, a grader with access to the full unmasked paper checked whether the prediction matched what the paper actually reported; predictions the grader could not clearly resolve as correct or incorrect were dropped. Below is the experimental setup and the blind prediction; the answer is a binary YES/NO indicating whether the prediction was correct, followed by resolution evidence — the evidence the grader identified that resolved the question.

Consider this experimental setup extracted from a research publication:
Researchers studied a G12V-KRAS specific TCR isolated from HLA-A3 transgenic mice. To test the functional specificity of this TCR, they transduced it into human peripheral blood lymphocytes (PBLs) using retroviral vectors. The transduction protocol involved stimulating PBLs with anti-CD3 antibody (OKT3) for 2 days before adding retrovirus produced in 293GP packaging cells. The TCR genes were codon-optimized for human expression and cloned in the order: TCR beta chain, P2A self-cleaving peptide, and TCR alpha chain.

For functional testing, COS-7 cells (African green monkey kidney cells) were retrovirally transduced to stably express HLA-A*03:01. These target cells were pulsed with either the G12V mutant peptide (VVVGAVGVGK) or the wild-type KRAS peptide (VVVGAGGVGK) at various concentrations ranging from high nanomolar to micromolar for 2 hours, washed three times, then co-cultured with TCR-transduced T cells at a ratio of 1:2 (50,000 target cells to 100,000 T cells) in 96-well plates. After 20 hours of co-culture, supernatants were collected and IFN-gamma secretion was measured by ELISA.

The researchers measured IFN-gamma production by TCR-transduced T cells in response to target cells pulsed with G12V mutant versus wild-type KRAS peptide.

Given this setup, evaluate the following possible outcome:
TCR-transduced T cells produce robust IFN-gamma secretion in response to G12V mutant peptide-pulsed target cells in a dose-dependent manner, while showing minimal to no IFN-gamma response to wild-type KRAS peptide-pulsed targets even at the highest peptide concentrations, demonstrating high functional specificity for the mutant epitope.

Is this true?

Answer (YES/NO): YES